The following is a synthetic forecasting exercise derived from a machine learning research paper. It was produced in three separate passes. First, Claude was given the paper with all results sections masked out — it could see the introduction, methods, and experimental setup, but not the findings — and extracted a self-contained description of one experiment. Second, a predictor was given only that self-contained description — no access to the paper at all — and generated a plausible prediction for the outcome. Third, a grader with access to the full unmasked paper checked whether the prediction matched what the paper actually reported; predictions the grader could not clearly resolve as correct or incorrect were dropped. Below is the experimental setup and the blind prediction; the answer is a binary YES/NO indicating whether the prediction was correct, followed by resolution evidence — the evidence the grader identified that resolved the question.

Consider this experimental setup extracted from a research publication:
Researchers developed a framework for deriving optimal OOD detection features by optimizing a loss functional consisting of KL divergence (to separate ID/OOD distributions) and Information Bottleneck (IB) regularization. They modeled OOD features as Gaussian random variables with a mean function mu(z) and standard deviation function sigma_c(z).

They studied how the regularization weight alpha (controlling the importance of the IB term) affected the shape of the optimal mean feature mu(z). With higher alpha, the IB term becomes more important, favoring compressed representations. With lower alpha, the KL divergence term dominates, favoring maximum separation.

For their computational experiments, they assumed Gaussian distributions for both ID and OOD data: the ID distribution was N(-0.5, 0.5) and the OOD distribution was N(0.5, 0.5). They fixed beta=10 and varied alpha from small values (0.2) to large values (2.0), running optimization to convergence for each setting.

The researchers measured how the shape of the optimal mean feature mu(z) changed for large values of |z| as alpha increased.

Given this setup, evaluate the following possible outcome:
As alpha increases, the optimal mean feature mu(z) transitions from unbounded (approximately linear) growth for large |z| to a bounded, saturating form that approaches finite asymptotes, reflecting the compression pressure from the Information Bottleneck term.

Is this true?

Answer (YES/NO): NO